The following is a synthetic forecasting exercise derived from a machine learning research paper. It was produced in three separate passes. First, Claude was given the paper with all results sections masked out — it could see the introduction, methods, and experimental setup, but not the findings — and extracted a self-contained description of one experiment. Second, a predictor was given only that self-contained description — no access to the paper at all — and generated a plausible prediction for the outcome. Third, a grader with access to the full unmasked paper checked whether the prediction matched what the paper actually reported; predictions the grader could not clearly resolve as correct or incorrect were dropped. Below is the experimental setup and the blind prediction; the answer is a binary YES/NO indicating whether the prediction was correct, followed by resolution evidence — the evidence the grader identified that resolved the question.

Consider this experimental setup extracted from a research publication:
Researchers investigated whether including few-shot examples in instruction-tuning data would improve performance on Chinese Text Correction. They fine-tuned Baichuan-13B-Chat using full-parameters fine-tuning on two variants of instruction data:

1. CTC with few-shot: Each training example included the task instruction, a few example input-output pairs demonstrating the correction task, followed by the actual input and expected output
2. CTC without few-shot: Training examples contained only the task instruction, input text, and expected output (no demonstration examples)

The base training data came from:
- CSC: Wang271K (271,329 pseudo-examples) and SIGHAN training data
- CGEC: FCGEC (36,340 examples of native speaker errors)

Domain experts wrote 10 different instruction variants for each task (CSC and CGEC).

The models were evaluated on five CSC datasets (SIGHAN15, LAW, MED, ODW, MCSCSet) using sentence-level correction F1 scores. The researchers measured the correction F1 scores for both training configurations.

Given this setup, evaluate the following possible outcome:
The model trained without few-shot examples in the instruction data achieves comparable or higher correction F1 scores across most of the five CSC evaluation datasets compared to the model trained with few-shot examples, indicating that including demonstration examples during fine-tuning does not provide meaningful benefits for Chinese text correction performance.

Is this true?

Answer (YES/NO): NO